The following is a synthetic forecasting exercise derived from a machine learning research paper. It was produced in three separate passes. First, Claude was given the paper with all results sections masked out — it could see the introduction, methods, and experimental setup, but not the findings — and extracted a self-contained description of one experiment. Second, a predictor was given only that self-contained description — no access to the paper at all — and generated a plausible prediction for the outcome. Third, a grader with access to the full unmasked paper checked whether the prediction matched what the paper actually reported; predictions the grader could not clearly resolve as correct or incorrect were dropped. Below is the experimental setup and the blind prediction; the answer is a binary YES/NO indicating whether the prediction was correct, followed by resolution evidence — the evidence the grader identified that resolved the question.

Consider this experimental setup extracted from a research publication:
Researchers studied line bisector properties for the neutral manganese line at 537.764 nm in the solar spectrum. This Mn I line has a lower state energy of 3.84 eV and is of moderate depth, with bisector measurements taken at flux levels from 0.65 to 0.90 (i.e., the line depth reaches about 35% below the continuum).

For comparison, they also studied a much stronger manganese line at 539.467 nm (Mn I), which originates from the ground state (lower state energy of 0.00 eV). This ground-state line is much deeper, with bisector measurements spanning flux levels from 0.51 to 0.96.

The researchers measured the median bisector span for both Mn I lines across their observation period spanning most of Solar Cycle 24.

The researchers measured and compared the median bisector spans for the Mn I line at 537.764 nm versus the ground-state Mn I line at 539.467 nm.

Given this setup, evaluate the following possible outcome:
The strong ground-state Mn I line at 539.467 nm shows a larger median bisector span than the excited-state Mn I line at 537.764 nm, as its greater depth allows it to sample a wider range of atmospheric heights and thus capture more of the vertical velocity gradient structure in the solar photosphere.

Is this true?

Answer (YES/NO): NO